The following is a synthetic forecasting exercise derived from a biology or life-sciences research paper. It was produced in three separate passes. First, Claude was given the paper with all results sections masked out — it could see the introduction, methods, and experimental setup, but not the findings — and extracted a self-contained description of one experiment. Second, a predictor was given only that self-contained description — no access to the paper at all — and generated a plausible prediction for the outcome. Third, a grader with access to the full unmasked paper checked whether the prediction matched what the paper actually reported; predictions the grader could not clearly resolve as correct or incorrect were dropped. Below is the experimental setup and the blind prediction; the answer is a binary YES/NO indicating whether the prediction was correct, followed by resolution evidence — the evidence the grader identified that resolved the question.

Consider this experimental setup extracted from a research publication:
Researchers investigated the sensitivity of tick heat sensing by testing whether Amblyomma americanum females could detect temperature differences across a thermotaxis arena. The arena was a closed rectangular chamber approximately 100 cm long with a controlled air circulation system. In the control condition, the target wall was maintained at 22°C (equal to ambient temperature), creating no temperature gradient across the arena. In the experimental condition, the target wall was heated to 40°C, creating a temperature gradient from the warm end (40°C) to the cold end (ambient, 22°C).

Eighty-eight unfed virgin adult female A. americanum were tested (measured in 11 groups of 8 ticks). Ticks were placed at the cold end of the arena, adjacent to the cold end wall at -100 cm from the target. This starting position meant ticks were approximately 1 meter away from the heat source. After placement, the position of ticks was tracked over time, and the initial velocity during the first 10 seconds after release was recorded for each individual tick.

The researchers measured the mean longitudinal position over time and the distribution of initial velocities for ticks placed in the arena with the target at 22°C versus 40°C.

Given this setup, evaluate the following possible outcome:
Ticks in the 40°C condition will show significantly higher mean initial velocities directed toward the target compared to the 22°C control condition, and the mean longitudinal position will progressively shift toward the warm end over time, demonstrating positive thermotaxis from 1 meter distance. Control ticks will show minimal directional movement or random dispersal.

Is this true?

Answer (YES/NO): YES